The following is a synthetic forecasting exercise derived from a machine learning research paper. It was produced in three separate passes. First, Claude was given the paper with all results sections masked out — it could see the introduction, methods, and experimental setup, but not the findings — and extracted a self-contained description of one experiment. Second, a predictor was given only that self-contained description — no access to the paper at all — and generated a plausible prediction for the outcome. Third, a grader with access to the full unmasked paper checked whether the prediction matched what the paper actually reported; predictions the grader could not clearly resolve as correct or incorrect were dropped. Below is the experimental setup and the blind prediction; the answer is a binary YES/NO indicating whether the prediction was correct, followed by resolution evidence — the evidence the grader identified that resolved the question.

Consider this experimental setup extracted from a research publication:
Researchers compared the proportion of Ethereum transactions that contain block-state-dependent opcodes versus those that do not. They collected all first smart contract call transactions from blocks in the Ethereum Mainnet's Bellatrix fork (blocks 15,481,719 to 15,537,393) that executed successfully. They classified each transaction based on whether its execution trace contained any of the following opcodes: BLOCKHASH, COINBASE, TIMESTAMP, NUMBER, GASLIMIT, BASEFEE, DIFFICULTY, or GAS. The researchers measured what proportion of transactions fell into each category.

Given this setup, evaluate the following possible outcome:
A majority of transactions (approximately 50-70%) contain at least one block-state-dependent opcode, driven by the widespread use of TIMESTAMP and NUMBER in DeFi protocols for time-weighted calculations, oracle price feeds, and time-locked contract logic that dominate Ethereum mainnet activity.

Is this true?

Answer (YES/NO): NO